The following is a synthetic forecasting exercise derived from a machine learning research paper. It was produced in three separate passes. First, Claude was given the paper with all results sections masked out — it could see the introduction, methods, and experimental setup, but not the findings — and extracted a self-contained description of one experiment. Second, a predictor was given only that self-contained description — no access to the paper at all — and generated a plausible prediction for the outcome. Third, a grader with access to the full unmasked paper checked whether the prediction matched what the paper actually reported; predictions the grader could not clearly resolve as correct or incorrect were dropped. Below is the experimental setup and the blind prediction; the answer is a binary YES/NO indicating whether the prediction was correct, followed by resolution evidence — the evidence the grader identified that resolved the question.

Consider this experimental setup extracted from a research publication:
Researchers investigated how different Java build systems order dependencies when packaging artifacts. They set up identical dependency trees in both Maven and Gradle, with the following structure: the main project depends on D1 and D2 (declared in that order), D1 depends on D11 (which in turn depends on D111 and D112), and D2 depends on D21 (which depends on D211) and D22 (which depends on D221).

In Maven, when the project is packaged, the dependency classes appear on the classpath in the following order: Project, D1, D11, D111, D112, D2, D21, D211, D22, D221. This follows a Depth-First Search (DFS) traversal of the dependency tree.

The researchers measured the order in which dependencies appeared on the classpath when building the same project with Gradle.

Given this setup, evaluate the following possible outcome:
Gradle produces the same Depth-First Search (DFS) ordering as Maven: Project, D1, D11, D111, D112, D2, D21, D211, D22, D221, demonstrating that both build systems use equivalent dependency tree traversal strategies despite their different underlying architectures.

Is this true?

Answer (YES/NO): NO